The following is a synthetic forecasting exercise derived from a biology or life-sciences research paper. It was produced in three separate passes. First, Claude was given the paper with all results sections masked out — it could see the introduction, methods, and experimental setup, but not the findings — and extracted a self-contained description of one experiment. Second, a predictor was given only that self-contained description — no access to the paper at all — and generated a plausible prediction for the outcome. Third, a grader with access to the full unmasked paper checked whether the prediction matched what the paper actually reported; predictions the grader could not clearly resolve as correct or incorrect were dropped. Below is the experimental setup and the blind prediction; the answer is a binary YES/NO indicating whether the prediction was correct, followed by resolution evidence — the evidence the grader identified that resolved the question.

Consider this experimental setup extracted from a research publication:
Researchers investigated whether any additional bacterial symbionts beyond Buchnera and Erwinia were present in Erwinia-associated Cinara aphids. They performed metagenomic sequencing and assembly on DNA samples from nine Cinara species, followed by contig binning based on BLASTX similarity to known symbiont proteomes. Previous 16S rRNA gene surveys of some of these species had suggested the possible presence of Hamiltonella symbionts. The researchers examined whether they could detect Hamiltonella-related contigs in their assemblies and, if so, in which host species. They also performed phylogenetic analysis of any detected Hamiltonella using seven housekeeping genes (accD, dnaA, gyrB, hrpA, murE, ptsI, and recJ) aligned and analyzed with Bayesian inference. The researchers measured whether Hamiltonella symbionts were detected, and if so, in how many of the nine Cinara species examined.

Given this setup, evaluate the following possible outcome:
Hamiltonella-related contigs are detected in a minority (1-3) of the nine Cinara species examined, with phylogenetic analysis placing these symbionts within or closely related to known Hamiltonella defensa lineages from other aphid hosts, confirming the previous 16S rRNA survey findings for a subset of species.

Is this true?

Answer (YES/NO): YES